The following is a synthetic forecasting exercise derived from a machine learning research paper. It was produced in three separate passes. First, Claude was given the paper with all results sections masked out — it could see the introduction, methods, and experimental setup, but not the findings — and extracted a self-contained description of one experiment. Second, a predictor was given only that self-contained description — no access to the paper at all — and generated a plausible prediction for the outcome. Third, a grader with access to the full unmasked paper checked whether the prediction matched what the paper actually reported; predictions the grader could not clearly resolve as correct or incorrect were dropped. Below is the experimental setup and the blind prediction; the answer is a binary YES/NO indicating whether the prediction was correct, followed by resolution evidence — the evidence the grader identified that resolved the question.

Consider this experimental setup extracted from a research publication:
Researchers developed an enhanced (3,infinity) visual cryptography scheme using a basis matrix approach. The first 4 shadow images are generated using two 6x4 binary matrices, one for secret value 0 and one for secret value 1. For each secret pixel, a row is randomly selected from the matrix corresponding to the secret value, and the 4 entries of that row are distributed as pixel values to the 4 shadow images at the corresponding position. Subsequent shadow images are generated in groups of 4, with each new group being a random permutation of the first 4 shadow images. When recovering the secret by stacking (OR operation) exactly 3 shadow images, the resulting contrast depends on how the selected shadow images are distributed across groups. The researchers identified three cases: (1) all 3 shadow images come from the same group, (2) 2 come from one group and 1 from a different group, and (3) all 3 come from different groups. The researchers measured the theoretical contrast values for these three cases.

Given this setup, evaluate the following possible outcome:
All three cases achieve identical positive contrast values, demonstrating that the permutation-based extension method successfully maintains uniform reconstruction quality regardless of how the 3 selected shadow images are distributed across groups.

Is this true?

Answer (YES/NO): NO